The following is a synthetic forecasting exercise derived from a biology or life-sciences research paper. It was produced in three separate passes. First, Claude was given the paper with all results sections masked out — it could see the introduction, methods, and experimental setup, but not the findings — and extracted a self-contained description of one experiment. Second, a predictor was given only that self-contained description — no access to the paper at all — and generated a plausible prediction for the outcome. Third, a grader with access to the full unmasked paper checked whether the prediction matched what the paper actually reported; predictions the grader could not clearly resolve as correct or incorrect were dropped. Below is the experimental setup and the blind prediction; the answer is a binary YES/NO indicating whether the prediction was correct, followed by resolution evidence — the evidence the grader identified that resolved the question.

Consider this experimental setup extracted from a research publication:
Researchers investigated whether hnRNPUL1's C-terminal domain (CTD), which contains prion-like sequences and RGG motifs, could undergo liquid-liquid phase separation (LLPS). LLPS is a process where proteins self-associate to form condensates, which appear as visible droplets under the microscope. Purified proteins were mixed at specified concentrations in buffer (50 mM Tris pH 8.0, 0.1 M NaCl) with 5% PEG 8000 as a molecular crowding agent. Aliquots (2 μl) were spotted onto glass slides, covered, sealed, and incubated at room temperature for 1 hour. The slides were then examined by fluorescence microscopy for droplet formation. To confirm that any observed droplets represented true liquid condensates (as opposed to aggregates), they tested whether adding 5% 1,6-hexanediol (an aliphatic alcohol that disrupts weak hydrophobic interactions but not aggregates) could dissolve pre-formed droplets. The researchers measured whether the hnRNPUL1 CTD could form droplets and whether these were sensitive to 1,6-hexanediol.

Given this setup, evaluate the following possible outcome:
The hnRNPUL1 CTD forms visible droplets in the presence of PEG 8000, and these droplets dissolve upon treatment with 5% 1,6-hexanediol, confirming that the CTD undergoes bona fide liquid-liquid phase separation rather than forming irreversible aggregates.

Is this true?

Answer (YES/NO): YES